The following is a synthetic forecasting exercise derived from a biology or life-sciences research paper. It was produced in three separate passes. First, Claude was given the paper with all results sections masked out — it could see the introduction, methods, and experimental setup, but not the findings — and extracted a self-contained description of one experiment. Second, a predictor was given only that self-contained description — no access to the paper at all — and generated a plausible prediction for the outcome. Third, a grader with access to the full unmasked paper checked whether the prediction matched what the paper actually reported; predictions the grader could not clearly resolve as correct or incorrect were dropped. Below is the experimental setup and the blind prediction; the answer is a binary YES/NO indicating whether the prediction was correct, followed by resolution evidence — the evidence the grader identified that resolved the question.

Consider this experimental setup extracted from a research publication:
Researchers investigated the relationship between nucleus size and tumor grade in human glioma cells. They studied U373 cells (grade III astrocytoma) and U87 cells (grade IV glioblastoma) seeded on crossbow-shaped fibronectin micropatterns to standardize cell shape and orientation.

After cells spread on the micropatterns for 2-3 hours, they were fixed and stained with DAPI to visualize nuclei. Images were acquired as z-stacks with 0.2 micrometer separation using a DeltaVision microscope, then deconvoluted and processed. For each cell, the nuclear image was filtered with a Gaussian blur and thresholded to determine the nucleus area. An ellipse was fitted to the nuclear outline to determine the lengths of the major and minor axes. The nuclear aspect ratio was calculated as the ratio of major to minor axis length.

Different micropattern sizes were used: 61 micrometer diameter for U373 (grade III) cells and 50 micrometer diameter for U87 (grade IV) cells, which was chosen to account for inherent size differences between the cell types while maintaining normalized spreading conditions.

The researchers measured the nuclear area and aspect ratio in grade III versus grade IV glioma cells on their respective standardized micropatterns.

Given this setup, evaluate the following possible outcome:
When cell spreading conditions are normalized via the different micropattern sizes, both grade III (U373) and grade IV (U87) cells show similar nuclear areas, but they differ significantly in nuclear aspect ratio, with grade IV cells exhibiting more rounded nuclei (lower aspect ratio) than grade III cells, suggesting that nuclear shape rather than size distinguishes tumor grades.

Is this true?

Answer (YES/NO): NO